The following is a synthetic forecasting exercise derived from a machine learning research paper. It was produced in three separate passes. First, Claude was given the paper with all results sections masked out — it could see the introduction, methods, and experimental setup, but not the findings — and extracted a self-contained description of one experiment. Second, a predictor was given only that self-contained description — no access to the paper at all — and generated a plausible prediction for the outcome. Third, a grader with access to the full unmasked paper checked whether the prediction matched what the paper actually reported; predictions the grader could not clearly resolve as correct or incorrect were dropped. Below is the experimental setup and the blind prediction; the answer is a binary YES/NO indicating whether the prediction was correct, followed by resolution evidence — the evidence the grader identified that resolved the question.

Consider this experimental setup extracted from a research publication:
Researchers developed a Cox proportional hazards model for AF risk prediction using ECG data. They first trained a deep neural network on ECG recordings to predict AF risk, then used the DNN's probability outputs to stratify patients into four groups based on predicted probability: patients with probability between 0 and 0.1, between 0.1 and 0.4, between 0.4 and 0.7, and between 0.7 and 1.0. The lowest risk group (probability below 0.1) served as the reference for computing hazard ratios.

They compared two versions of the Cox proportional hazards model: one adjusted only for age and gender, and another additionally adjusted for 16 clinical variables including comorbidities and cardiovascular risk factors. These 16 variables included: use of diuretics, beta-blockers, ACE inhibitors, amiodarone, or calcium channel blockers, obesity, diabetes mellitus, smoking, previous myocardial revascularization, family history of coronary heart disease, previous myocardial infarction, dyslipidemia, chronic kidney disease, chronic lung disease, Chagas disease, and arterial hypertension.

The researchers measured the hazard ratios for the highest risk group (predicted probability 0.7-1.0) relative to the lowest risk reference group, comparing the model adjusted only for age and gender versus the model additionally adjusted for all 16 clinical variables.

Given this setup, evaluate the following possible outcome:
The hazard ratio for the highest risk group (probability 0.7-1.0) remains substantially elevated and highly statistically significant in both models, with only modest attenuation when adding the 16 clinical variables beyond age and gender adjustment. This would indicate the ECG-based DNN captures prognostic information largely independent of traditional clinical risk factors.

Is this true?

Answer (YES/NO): YES